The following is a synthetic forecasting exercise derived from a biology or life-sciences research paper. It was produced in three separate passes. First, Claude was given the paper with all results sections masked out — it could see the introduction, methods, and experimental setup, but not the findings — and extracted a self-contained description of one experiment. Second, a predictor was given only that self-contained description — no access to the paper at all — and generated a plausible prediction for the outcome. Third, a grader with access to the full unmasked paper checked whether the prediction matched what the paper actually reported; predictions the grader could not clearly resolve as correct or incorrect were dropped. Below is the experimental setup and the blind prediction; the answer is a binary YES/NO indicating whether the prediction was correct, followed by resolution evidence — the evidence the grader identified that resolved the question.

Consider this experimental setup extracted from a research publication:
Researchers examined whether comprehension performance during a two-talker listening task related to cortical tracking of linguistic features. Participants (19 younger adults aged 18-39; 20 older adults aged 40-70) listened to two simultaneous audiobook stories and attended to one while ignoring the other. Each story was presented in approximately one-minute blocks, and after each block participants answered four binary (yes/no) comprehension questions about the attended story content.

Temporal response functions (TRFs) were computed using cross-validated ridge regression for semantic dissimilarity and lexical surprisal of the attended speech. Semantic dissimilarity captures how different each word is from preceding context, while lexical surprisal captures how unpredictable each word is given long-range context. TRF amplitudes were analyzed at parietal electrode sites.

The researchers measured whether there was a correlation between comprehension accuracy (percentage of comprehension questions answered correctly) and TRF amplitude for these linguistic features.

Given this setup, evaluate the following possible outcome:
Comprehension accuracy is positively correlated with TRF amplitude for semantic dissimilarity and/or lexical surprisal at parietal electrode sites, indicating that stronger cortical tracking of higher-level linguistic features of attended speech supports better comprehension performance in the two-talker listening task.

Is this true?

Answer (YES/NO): NO